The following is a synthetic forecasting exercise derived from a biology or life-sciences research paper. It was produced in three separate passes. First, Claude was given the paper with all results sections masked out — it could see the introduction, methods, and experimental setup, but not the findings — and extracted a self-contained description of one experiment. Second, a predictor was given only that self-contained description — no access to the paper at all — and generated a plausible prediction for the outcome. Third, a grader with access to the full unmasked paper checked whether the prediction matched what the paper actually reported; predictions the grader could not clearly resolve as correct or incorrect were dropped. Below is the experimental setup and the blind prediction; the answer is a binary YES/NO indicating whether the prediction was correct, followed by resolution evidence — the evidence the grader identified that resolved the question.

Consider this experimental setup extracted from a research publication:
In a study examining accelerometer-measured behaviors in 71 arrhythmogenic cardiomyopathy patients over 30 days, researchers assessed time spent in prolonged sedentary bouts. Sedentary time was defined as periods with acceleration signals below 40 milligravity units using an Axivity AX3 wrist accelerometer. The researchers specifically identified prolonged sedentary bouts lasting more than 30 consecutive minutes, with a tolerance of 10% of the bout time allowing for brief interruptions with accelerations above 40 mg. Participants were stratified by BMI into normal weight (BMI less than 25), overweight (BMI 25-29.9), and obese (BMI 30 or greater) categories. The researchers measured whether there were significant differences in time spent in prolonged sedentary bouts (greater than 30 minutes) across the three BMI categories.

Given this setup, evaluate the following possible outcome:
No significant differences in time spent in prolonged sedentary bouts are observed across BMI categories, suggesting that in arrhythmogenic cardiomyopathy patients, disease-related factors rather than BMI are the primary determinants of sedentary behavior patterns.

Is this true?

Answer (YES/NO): NO